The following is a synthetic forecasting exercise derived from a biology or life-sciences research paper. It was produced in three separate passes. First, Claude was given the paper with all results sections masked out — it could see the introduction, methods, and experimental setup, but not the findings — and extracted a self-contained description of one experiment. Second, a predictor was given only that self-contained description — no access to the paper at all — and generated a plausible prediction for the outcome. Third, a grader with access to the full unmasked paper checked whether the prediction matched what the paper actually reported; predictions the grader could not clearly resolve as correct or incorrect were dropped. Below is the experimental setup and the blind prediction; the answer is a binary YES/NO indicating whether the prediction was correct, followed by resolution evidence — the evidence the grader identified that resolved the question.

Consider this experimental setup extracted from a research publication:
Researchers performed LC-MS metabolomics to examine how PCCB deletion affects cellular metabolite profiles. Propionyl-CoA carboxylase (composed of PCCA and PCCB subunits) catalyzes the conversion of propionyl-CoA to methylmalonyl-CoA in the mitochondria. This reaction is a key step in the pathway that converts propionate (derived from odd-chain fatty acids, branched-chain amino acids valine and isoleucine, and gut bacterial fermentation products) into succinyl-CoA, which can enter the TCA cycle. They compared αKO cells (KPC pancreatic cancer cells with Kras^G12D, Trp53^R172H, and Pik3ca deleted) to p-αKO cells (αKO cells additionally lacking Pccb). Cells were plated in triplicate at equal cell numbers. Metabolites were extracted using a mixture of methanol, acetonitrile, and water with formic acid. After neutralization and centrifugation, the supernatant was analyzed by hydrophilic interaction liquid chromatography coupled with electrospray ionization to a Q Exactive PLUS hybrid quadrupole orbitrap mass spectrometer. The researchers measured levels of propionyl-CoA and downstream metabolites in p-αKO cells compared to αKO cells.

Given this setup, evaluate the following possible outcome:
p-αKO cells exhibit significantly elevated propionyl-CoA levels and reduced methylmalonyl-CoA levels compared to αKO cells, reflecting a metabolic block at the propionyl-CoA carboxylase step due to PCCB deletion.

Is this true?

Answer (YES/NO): NO